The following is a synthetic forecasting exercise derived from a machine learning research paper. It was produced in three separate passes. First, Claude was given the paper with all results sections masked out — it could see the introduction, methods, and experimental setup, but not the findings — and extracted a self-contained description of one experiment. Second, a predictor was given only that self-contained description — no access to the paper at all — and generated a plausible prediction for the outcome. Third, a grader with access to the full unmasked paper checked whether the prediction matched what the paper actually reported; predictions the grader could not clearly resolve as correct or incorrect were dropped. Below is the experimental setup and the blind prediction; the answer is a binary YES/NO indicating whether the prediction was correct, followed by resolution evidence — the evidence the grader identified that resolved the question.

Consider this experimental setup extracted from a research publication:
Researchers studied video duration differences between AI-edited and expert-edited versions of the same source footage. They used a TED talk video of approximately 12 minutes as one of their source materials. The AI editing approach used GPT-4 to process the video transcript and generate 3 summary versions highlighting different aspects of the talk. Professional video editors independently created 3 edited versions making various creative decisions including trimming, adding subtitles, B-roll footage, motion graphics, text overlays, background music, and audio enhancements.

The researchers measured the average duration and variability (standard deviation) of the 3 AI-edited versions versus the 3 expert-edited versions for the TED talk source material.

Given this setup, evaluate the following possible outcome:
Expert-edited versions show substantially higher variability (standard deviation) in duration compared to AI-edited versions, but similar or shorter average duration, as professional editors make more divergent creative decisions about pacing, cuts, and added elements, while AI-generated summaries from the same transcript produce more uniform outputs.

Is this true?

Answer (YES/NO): NO